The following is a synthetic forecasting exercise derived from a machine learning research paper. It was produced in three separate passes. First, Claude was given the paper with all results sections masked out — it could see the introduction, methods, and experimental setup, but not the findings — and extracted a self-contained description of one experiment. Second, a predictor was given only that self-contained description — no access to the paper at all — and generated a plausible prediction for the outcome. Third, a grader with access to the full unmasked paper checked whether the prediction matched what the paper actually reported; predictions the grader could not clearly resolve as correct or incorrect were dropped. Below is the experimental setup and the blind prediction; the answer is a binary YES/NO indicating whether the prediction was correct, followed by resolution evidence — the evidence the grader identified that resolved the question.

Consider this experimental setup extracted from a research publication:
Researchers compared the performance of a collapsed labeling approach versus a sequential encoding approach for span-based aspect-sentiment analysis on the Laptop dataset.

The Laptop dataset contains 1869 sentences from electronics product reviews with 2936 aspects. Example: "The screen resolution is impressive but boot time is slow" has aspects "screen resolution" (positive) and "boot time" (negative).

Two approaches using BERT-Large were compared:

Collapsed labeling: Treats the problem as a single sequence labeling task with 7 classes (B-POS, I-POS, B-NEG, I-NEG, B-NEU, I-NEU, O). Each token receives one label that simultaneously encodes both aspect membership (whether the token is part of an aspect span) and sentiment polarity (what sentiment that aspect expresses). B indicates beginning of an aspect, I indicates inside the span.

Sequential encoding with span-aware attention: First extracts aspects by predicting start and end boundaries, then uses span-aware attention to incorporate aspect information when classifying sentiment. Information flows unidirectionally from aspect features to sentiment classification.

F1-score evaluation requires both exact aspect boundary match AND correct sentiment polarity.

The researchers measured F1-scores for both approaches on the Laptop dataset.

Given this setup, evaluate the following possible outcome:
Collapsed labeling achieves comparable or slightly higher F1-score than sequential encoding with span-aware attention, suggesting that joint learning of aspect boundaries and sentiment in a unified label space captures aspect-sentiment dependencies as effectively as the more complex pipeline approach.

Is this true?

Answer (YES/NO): NO